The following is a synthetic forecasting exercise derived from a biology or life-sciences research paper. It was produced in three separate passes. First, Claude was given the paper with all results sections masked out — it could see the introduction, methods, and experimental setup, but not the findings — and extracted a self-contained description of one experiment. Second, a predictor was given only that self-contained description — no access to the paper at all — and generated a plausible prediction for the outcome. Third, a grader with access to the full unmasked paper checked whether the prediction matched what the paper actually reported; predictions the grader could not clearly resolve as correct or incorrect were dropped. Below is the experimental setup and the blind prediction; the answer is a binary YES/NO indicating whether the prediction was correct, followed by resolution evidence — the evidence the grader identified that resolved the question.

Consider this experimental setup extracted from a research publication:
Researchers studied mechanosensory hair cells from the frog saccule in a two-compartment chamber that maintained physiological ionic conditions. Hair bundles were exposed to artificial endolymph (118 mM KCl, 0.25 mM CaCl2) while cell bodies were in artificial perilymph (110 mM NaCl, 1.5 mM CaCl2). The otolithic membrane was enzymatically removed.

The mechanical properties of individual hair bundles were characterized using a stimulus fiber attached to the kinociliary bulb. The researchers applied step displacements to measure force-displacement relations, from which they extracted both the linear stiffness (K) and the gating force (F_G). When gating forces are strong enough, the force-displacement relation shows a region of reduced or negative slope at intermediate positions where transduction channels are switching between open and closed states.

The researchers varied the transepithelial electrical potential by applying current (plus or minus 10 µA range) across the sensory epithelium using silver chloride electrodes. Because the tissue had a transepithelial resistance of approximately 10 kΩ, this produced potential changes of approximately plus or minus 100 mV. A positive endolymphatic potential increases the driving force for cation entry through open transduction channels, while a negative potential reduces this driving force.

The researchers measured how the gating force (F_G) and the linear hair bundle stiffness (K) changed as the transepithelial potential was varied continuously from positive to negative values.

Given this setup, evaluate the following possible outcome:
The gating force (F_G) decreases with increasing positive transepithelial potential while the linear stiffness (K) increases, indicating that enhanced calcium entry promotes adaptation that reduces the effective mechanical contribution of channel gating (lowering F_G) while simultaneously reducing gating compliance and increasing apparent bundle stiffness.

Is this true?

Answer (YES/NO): NO